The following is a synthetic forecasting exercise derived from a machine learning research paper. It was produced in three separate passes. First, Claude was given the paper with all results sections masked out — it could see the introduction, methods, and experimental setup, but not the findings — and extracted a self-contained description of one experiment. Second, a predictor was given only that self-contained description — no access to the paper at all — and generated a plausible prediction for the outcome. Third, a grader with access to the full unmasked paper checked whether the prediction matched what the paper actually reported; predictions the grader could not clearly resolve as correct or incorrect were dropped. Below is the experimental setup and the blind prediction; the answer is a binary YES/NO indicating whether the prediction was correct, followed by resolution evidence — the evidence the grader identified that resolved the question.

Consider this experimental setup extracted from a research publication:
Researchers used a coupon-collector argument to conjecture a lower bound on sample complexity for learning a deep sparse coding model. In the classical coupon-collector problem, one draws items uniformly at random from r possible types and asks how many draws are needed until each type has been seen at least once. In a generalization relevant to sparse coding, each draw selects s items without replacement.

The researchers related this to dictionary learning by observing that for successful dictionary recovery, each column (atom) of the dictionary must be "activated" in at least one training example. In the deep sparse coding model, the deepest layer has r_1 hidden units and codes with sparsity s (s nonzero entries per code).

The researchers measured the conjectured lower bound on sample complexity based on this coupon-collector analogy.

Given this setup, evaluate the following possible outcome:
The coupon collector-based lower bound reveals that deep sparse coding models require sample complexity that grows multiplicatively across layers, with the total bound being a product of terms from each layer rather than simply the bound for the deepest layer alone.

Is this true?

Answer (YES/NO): NO